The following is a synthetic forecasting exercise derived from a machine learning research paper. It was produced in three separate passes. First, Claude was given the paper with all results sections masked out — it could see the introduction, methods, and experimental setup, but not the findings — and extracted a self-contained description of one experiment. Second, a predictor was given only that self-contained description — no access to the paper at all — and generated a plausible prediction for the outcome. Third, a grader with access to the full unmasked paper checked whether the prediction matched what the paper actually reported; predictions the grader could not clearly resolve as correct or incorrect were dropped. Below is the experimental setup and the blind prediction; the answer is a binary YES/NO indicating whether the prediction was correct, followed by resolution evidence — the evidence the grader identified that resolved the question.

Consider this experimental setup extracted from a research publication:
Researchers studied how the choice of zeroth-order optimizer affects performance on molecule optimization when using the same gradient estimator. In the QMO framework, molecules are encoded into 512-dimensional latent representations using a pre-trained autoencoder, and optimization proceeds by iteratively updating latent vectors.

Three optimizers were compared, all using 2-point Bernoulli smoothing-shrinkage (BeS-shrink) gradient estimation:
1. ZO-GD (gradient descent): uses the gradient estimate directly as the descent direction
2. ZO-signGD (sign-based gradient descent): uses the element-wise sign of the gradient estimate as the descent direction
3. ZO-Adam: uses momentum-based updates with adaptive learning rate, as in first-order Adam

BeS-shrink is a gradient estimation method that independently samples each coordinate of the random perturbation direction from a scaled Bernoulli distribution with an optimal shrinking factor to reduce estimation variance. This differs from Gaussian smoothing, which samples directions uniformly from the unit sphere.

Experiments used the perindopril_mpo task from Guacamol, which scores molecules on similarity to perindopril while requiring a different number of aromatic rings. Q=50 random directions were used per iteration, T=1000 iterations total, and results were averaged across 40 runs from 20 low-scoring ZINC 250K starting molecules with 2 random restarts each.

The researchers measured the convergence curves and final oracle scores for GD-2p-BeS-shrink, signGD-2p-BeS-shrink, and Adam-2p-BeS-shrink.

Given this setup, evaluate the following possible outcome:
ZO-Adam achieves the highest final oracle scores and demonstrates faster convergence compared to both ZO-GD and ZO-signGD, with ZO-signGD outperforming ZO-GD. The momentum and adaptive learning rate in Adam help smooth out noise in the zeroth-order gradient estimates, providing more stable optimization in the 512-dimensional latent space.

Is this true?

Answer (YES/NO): NO